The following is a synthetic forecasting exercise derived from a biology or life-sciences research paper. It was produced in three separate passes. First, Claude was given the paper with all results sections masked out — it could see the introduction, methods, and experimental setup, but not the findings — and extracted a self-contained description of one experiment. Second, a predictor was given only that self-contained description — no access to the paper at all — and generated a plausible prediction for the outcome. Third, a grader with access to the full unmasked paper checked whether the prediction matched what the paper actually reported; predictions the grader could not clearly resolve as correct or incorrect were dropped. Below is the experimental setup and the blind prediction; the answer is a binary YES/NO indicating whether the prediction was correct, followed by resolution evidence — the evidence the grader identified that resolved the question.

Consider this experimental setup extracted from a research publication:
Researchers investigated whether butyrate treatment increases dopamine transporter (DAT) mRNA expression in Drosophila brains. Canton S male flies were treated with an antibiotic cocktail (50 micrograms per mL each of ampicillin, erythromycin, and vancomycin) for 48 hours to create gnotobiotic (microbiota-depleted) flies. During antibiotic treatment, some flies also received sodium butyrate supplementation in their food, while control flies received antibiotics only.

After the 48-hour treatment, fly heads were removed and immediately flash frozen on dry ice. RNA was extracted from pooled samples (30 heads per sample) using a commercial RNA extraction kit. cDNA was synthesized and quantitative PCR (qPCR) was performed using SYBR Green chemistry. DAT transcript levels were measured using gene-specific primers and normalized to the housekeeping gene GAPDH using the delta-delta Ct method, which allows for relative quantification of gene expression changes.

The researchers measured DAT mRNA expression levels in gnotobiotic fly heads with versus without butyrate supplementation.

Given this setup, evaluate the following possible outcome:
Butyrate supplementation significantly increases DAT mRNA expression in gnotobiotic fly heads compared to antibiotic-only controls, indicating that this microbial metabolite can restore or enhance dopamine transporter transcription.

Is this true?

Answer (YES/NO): YES